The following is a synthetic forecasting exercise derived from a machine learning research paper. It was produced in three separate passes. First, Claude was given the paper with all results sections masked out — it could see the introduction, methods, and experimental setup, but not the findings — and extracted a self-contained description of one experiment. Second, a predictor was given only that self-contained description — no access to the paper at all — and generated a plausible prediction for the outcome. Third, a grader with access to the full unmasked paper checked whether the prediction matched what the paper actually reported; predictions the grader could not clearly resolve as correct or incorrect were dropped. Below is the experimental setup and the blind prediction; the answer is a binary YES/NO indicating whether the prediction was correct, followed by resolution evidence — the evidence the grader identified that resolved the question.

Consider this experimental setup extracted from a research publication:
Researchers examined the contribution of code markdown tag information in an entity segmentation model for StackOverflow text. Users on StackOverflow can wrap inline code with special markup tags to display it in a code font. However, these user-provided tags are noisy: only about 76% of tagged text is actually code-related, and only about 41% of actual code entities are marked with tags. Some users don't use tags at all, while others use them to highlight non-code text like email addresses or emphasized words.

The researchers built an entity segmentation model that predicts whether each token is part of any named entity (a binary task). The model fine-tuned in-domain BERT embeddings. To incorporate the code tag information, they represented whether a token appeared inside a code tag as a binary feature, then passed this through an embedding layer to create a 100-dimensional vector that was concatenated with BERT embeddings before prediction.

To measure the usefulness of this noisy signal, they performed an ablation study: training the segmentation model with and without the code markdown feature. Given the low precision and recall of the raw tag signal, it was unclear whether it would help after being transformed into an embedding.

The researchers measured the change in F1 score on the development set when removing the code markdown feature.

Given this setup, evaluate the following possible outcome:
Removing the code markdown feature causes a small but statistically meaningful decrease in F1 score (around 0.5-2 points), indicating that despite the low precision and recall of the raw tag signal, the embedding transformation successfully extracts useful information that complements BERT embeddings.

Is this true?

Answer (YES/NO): NO